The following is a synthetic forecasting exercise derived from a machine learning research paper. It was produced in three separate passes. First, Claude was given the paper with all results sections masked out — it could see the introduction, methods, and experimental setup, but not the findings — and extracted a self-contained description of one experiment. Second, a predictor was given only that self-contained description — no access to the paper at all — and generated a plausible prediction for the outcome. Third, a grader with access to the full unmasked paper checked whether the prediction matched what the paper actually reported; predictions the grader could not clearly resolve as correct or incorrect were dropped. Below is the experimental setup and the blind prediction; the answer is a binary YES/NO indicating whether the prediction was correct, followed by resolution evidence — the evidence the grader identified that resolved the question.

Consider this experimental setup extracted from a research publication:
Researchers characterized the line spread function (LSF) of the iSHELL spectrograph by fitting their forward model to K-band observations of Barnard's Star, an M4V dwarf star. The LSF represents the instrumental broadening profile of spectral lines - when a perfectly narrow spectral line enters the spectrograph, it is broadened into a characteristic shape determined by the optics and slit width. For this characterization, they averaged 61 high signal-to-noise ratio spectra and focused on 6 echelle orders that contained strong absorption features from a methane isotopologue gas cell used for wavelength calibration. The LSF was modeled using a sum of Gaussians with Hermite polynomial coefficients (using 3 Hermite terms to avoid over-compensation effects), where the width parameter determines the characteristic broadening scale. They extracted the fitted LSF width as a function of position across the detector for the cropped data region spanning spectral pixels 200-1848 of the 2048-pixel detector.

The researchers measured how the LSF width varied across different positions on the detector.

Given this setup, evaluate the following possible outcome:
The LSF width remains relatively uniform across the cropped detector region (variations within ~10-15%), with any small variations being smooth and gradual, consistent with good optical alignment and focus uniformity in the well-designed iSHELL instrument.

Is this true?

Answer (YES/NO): NO